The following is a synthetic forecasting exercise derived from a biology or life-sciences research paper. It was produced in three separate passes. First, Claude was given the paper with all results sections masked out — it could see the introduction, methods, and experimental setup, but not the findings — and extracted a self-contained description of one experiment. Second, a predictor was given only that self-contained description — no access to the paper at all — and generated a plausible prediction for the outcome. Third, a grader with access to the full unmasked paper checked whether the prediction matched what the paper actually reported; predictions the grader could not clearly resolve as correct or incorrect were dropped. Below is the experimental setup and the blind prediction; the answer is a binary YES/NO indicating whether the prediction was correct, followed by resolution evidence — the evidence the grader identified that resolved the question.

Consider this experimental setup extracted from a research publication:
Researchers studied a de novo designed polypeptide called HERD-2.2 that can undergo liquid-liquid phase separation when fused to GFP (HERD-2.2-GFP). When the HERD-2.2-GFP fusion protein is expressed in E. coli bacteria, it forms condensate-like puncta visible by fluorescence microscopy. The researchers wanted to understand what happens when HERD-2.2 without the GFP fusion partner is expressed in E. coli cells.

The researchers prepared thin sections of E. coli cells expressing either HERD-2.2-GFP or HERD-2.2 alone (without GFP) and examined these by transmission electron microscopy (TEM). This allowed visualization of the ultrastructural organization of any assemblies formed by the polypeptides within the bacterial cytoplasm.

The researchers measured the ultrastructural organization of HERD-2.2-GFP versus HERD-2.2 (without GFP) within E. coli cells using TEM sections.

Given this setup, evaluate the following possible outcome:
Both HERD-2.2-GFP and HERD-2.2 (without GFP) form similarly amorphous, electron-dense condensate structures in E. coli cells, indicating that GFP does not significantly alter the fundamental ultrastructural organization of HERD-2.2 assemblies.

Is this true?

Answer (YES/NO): NO